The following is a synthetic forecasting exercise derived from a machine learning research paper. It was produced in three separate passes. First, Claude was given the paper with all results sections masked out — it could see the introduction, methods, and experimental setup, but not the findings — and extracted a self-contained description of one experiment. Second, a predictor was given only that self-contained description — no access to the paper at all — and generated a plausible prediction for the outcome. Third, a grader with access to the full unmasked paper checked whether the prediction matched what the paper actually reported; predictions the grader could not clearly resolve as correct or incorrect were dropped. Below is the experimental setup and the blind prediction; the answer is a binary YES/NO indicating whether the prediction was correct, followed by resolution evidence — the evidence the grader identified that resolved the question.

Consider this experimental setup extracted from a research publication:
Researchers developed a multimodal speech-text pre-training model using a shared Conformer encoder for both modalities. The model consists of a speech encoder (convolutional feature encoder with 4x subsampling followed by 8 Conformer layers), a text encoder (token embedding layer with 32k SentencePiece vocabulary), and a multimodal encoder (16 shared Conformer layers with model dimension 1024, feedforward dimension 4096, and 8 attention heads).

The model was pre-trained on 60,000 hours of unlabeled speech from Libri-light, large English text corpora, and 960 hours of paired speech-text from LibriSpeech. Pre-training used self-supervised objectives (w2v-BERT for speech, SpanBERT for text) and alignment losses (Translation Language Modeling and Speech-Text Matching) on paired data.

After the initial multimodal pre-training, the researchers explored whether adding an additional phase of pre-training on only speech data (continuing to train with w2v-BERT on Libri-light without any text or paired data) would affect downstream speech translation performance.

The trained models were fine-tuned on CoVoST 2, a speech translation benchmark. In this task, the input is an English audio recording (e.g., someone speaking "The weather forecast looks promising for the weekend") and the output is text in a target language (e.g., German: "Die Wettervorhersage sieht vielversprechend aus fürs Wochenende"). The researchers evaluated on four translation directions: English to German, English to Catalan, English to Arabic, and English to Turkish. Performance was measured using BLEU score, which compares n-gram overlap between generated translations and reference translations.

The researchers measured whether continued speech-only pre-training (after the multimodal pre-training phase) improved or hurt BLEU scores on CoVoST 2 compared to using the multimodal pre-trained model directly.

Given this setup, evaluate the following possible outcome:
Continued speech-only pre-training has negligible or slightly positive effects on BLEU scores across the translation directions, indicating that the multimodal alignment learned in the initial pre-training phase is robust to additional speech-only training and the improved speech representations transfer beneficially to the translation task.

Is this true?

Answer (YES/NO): NO